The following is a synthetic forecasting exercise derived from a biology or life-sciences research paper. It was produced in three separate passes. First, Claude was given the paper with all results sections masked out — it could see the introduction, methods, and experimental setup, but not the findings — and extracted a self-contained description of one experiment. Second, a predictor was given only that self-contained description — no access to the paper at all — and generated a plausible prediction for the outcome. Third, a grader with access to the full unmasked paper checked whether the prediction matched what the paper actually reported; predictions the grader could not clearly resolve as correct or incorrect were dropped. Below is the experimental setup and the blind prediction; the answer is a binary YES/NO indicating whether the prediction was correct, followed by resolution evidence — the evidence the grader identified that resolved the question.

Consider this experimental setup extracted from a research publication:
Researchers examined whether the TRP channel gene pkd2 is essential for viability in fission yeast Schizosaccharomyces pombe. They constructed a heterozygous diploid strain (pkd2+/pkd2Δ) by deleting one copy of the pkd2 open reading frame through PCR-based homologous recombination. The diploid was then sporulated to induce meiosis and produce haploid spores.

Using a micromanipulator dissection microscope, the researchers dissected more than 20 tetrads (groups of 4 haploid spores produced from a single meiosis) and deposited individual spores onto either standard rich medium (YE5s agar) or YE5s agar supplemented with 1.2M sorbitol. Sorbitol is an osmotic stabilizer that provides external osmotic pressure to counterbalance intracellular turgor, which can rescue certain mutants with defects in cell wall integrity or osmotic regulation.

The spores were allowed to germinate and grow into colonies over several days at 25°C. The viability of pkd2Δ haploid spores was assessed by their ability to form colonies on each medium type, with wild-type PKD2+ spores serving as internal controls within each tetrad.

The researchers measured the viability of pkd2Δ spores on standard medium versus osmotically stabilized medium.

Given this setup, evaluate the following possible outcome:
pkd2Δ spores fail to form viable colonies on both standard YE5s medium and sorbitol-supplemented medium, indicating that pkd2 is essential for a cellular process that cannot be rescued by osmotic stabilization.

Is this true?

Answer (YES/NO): YES